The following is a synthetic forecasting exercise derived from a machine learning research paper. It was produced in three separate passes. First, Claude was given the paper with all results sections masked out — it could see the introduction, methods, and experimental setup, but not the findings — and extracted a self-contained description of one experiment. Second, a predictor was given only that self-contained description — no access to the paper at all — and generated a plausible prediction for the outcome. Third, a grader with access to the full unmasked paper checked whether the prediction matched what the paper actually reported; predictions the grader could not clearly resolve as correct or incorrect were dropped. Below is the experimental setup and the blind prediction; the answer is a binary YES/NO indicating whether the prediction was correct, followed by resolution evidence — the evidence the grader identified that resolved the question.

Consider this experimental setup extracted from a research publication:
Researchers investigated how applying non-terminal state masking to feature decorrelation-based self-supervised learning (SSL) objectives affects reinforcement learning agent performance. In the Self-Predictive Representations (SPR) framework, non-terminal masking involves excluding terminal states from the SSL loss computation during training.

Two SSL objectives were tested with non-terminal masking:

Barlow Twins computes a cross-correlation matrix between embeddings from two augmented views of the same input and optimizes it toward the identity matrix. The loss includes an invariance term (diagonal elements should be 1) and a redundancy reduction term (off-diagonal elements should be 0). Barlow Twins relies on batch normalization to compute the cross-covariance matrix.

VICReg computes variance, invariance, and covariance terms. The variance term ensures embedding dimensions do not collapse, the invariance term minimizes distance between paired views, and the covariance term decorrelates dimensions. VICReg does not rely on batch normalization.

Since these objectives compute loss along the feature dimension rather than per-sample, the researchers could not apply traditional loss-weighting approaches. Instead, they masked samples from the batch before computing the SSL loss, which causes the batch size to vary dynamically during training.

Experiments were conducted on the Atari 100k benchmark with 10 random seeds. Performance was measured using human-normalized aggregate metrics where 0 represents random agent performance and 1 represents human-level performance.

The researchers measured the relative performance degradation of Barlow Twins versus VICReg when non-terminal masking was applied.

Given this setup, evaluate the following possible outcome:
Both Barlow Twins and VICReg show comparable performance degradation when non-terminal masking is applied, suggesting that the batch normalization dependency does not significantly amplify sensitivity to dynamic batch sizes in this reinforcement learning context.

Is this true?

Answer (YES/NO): NO